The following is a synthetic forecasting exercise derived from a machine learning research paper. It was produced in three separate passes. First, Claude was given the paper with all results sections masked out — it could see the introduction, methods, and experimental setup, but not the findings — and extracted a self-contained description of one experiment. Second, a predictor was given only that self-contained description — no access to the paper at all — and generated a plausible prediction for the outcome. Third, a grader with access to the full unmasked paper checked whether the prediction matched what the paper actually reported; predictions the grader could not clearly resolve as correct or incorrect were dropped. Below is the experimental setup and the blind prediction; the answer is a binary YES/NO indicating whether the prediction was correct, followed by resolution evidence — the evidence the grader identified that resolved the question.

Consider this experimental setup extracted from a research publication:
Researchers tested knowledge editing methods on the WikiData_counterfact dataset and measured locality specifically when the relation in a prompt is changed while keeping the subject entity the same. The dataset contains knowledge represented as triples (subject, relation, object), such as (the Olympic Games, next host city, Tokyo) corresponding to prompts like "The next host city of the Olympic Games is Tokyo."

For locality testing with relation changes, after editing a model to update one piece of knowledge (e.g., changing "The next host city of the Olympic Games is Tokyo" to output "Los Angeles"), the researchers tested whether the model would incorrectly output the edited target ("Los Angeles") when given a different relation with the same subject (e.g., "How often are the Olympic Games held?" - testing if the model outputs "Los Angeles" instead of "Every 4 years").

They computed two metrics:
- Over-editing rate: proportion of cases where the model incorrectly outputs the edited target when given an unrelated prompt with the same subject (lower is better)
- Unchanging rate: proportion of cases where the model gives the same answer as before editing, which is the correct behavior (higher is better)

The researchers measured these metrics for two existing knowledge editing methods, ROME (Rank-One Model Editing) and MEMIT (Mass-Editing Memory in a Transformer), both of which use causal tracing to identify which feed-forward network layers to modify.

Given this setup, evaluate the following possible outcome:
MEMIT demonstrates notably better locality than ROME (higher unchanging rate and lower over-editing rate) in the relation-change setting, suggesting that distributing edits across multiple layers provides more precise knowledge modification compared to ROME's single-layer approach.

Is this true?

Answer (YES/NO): NO